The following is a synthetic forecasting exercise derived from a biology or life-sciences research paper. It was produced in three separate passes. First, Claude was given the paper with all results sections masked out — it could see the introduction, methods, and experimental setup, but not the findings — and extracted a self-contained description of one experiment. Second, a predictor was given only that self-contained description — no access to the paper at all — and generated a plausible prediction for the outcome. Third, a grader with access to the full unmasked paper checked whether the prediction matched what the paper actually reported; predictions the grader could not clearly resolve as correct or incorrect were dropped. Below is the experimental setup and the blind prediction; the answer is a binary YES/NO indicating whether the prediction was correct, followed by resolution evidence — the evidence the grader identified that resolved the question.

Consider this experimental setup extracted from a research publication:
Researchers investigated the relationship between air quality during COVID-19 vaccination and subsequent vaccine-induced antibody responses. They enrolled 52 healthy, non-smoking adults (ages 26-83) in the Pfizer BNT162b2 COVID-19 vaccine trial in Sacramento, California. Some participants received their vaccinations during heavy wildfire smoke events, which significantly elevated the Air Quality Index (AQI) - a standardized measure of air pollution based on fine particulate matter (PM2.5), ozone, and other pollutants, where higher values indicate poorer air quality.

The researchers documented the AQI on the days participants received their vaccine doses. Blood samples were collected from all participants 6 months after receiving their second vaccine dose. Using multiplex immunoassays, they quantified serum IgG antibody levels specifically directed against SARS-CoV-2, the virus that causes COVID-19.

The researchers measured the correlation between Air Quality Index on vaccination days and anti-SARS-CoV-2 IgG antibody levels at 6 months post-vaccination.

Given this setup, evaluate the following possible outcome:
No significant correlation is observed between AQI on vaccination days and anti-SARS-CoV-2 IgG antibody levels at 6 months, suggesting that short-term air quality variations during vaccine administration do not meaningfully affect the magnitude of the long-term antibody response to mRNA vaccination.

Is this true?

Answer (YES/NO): NO